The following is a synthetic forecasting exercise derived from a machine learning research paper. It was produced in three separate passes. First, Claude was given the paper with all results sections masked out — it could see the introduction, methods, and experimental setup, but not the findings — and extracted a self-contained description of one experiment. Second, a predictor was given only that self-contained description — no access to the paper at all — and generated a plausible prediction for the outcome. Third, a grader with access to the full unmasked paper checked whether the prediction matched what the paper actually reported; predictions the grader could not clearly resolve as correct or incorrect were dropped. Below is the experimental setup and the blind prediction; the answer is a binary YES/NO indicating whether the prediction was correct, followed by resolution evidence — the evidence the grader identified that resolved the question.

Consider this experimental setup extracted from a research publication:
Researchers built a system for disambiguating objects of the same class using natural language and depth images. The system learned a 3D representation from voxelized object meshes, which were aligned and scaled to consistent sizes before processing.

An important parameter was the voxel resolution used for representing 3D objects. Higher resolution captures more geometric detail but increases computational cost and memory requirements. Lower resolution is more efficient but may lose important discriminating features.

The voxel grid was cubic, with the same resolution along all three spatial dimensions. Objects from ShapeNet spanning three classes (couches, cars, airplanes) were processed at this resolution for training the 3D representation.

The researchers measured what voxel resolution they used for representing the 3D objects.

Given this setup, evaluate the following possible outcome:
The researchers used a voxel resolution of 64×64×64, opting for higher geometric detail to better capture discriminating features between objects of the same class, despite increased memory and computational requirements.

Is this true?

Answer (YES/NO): YES